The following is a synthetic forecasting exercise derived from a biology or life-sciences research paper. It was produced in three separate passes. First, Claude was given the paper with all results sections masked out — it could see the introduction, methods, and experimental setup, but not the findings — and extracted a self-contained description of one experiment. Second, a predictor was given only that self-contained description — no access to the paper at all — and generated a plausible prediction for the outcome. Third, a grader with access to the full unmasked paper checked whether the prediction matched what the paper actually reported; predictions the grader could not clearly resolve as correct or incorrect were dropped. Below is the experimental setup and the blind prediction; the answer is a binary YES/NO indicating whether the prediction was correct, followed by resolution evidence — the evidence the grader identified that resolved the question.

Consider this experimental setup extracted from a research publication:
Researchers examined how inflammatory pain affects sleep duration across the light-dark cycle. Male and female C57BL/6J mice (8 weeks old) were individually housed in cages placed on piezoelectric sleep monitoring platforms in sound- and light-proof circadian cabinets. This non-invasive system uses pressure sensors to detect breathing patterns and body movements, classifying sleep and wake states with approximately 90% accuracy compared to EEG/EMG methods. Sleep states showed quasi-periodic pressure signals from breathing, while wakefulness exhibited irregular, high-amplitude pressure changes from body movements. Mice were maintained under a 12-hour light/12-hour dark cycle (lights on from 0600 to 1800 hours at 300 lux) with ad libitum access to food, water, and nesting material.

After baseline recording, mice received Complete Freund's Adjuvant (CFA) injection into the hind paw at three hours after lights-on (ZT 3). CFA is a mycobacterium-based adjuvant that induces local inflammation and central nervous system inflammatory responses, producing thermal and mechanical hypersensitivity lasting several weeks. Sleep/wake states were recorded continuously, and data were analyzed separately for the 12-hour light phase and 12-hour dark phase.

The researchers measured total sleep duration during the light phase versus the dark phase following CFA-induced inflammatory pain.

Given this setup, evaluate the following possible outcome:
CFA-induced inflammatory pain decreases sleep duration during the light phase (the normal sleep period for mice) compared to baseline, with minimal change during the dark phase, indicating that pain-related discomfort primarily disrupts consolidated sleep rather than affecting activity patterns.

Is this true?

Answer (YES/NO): NO